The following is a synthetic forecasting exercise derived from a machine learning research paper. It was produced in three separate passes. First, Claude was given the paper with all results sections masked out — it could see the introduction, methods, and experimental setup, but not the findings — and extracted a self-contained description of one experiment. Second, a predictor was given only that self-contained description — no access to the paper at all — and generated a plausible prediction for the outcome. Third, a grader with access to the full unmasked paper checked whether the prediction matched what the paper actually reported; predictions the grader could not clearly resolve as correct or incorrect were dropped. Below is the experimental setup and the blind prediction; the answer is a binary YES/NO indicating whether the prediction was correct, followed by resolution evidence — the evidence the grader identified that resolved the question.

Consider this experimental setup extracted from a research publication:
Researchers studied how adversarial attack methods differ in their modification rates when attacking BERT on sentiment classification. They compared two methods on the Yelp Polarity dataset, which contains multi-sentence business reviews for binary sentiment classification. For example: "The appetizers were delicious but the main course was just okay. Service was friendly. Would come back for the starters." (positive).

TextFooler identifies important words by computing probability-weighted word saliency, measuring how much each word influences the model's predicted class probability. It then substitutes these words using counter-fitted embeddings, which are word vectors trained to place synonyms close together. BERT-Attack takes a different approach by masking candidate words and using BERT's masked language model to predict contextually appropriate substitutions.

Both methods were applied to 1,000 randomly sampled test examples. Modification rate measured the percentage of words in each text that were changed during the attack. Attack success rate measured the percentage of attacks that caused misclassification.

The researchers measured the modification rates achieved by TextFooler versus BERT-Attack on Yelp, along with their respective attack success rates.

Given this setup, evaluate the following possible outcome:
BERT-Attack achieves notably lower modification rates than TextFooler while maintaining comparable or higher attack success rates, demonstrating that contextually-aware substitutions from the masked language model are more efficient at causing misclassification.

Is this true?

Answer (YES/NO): NO